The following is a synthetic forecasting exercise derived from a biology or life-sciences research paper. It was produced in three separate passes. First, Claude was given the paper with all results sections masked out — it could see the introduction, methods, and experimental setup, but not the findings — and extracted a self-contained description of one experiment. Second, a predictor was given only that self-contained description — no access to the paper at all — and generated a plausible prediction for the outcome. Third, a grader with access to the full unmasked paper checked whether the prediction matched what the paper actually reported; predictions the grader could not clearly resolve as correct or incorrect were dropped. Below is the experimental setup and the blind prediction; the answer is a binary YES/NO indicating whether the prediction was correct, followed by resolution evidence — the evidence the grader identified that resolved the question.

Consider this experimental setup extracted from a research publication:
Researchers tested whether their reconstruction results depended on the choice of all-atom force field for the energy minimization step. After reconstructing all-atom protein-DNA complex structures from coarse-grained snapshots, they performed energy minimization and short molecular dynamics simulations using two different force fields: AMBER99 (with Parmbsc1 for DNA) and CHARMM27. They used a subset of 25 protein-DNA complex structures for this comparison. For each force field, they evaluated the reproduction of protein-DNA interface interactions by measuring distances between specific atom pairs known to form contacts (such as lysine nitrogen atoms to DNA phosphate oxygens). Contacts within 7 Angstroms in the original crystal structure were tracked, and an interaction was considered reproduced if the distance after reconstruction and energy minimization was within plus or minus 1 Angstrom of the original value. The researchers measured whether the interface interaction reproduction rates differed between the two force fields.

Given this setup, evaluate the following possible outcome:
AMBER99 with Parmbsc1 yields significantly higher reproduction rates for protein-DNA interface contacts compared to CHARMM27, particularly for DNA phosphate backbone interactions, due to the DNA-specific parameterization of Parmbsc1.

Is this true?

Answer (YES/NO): NO